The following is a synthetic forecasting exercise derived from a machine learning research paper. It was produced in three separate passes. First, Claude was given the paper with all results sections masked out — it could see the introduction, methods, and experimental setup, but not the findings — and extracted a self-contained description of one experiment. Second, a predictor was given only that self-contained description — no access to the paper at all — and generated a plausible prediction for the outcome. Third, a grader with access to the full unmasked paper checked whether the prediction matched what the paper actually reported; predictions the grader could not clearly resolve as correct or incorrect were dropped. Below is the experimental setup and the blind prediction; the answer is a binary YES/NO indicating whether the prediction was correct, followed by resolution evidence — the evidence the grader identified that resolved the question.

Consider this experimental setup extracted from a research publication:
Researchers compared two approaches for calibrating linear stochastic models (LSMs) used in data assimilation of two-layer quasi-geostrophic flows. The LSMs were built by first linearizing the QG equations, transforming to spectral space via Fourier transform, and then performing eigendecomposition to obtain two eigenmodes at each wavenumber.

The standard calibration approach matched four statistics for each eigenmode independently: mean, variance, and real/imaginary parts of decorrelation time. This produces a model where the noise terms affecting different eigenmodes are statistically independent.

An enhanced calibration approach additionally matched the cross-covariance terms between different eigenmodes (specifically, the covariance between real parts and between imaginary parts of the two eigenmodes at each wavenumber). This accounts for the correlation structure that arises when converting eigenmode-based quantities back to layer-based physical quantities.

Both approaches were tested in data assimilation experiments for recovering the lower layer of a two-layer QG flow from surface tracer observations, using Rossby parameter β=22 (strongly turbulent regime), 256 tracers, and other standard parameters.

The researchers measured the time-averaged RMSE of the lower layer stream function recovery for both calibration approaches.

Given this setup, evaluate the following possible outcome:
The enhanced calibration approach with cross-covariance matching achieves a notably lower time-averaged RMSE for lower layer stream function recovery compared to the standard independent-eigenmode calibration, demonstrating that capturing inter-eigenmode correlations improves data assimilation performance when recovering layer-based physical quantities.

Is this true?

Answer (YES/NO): NO